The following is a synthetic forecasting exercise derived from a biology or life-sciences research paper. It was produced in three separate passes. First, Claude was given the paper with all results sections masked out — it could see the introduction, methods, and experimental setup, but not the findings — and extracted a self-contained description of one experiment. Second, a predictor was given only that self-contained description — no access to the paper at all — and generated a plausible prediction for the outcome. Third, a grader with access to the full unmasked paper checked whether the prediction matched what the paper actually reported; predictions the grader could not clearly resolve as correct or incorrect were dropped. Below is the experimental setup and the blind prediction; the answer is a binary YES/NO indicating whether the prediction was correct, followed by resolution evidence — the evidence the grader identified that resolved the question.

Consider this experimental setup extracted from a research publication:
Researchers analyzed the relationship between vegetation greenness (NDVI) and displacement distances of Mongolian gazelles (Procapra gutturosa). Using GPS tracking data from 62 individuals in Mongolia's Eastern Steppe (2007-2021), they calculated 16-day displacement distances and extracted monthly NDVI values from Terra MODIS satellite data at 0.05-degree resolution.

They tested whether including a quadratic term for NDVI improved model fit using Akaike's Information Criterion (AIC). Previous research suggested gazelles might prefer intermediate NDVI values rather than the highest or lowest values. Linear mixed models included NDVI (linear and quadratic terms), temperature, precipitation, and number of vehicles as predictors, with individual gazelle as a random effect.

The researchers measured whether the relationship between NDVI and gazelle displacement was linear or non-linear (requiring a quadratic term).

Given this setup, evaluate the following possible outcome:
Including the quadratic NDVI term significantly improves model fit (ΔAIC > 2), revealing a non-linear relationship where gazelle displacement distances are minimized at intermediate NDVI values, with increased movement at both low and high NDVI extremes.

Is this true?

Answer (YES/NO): NO